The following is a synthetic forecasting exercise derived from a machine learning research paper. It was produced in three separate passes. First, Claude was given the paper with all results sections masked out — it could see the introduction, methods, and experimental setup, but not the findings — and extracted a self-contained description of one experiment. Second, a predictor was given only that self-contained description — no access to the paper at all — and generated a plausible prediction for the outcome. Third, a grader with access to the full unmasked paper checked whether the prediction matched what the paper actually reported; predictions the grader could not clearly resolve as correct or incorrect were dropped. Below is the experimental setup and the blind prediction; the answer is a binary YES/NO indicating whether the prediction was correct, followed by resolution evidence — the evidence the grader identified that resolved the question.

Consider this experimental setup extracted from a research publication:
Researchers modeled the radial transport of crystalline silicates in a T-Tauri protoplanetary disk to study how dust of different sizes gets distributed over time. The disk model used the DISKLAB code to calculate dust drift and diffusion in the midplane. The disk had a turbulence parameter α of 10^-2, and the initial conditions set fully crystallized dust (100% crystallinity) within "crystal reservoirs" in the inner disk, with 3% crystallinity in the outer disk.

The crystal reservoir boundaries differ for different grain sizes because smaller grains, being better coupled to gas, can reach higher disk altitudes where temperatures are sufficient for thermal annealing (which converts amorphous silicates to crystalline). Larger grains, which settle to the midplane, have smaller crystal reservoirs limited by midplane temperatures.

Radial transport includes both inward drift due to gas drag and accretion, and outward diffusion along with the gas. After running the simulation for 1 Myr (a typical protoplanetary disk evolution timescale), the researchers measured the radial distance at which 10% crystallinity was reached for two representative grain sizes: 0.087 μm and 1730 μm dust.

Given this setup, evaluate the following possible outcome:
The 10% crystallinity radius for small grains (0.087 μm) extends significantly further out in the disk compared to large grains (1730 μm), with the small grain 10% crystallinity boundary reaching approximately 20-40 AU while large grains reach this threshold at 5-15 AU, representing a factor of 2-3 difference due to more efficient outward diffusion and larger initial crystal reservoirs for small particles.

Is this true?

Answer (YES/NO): NO